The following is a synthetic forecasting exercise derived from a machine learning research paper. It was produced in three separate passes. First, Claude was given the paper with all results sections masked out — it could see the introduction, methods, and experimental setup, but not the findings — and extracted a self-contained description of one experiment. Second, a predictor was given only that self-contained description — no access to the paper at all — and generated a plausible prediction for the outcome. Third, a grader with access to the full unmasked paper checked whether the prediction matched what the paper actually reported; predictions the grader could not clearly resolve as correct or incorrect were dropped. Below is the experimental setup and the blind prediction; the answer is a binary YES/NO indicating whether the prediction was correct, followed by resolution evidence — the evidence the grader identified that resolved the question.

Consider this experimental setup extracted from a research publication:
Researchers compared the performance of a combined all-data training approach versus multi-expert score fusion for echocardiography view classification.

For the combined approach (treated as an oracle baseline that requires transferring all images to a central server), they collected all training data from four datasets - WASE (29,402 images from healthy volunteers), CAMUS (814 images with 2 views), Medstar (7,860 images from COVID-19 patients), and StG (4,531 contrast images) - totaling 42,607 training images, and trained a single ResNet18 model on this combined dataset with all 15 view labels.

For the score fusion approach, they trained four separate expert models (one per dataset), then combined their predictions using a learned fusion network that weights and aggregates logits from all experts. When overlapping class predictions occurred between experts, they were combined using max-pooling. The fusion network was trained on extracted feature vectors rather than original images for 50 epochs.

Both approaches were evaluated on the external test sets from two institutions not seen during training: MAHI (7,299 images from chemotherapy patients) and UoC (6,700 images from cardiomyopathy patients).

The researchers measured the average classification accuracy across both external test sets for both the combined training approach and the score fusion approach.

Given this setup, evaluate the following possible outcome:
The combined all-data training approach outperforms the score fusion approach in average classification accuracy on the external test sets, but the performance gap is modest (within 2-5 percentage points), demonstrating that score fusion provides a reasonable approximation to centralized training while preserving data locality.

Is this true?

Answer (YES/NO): NO